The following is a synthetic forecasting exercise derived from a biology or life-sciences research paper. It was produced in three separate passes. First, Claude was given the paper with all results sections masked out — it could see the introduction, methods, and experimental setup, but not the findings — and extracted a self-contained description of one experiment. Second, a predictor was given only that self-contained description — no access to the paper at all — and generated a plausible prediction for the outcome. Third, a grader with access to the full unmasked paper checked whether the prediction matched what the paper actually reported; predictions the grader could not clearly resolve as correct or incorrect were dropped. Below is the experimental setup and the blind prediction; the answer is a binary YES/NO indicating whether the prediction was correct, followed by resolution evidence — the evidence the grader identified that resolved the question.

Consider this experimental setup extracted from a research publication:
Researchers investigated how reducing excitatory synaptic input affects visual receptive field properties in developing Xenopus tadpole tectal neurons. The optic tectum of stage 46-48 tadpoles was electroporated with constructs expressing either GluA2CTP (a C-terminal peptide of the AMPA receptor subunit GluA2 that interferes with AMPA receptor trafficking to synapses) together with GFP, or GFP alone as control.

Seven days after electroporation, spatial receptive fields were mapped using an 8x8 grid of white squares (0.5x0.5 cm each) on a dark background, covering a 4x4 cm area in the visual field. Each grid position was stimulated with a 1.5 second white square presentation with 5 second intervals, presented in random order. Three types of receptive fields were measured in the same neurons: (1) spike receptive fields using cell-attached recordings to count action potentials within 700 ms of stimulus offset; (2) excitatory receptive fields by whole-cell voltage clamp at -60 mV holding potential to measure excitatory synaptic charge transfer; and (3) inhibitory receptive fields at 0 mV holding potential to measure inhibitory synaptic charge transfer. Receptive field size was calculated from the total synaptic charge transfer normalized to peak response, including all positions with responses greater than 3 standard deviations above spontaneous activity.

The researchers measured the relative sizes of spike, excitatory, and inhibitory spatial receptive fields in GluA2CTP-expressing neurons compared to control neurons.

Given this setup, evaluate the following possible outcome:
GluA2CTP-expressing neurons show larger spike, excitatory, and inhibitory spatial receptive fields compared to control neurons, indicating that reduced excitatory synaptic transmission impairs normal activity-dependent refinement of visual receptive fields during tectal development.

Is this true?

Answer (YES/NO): NO